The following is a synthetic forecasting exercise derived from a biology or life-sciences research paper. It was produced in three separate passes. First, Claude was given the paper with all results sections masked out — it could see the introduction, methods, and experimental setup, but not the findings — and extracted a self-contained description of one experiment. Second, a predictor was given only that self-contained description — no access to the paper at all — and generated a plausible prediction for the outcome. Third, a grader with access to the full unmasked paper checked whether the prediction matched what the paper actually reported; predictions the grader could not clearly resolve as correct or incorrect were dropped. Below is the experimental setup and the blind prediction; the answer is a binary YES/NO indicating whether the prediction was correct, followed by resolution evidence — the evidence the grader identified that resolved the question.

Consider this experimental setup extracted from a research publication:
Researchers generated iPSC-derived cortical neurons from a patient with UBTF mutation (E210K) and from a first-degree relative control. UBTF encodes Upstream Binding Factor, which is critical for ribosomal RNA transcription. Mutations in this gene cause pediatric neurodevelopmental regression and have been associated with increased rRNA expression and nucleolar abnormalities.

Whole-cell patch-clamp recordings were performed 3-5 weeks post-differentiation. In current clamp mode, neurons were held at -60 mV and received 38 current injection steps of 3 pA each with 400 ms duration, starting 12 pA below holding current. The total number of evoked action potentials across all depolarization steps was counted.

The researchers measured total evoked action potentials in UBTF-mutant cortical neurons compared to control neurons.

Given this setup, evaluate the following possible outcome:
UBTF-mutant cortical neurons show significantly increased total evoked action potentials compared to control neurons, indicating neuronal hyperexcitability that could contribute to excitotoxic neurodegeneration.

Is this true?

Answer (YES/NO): YES